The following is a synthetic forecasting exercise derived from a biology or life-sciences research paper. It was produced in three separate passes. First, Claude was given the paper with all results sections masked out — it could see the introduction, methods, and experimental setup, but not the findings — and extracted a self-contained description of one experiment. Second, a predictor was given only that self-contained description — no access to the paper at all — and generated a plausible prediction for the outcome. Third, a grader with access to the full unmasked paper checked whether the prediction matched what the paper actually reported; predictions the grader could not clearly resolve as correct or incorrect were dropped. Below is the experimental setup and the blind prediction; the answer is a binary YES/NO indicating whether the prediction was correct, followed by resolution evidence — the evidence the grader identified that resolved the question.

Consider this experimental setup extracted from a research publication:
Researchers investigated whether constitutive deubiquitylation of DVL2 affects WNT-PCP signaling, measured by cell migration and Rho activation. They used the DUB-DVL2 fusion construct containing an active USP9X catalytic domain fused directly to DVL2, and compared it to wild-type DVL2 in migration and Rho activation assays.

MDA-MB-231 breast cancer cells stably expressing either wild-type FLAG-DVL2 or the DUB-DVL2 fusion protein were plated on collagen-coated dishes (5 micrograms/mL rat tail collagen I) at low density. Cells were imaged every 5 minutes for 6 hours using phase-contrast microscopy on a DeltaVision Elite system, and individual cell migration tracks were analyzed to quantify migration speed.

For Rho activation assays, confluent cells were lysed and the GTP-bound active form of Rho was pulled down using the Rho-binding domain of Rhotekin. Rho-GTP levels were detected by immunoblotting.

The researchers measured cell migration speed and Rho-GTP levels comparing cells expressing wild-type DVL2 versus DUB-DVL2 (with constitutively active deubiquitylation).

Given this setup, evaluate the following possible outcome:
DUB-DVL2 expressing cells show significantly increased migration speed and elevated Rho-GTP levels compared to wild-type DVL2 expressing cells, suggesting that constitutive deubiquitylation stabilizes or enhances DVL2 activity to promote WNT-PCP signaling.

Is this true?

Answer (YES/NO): NO